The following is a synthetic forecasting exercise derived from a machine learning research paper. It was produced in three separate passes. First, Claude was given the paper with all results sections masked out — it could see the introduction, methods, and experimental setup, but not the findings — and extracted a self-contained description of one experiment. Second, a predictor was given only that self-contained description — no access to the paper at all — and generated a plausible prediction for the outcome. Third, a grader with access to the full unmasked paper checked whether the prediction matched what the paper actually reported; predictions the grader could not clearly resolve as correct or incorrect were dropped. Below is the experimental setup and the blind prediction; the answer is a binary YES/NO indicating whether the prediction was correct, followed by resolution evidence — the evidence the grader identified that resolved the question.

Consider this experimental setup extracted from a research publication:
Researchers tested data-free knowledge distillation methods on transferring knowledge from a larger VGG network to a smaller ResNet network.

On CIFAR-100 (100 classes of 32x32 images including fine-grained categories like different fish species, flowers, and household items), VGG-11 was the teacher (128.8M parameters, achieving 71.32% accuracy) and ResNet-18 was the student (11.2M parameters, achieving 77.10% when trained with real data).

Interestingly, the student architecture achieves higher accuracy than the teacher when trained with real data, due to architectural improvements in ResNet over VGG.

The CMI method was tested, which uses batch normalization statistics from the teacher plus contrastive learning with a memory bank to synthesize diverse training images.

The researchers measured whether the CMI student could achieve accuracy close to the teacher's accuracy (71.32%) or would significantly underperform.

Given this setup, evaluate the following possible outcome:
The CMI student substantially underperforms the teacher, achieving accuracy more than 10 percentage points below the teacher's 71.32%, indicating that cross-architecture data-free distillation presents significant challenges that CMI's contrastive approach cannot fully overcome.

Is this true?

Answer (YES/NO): NO